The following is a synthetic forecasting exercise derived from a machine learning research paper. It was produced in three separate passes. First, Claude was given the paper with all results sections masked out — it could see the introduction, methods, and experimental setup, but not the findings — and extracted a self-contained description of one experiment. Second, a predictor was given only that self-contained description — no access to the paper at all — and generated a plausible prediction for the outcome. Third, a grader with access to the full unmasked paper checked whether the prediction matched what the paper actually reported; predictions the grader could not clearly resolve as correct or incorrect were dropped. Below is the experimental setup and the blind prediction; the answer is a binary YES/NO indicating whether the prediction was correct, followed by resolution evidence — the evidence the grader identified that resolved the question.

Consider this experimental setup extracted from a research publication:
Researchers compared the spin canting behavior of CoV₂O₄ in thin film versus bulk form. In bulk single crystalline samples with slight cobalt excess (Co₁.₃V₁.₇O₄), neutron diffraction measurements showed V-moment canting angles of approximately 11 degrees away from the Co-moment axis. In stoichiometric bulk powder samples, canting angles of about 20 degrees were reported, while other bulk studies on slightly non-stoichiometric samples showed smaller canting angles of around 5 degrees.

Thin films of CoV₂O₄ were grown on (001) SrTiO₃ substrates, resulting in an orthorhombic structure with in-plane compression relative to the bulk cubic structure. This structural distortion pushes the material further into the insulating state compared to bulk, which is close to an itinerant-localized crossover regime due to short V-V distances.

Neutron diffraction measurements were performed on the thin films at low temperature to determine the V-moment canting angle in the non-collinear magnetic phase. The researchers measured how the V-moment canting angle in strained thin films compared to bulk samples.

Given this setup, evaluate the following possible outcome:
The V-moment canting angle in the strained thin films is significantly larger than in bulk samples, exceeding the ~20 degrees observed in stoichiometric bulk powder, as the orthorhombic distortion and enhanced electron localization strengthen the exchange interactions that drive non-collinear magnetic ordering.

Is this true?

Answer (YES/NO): NO